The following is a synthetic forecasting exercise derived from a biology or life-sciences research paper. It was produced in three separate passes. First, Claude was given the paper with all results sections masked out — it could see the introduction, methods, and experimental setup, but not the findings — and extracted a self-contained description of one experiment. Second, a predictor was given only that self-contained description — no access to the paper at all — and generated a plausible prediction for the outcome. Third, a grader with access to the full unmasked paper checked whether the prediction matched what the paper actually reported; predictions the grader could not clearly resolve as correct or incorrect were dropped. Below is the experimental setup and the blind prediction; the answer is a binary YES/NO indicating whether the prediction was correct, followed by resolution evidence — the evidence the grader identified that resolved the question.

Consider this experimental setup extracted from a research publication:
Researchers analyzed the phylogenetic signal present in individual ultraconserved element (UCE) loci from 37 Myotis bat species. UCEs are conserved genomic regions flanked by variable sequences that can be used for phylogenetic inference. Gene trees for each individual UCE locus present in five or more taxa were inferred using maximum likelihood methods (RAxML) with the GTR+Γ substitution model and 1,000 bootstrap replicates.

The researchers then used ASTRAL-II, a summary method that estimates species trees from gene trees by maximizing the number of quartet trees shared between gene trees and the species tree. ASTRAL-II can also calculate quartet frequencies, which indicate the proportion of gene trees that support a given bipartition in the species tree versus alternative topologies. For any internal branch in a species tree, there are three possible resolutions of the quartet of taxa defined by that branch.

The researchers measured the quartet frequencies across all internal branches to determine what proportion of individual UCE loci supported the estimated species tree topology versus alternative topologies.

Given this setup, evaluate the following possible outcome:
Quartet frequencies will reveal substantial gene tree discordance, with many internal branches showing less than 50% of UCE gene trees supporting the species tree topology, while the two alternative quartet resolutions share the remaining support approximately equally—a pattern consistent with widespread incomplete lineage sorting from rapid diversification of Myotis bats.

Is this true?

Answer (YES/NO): NO